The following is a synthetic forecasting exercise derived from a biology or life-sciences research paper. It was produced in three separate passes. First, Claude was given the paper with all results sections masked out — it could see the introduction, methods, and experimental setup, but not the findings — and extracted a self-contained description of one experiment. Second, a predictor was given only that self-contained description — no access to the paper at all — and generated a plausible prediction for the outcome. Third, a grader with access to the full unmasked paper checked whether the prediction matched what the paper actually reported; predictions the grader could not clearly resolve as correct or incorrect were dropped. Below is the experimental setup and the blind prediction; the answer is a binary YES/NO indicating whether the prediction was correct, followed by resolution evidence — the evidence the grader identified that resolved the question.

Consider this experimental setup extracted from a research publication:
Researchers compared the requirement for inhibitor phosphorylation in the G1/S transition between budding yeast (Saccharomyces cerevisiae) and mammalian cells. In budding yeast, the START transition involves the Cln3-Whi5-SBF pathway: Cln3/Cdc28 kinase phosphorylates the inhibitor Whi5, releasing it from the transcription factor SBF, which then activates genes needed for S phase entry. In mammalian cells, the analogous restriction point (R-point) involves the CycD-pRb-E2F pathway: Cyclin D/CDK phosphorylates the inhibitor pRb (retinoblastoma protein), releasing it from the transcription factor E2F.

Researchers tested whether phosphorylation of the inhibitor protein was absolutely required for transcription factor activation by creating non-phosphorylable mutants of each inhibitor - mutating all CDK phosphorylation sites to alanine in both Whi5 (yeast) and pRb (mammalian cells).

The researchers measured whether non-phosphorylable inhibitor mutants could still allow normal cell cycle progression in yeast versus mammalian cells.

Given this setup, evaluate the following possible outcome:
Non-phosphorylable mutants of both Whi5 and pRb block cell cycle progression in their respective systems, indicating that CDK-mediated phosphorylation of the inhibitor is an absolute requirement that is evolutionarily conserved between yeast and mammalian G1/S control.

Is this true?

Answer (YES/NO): NO